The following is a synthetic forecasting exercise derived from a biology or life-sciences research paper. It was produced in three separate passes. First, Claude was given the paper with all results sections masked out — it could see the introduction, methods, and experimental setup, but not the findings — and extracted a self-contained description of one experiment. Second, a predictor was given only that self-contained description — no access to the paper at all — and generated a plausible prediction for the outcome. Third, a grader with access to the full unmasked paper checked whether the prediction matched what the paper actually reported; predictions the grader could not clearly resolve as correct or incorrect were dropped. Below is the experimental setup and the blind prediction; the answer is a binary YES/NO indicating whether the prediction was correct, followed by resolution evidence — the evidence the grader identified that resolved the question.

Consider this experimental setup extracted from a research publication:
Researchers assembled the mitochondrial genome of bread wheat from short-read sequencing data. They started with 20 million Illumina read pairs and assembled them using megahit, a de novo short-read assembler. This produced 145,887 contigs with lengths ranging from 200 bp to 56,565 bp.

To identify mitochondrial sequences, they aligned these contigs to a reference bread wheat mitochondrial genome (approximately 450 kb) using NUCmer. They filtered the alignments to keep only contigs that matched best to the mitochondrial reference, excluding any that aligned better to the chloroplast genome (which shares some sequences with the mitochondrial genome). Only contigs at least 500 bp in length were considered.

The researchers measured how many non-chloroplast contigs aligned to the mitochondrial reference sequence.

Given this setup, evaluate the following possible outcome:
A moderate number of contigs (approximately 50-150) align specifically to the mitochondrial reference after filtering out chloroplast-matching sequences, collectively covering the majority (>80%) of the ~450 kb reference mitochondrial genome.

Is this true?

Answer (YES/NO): NO